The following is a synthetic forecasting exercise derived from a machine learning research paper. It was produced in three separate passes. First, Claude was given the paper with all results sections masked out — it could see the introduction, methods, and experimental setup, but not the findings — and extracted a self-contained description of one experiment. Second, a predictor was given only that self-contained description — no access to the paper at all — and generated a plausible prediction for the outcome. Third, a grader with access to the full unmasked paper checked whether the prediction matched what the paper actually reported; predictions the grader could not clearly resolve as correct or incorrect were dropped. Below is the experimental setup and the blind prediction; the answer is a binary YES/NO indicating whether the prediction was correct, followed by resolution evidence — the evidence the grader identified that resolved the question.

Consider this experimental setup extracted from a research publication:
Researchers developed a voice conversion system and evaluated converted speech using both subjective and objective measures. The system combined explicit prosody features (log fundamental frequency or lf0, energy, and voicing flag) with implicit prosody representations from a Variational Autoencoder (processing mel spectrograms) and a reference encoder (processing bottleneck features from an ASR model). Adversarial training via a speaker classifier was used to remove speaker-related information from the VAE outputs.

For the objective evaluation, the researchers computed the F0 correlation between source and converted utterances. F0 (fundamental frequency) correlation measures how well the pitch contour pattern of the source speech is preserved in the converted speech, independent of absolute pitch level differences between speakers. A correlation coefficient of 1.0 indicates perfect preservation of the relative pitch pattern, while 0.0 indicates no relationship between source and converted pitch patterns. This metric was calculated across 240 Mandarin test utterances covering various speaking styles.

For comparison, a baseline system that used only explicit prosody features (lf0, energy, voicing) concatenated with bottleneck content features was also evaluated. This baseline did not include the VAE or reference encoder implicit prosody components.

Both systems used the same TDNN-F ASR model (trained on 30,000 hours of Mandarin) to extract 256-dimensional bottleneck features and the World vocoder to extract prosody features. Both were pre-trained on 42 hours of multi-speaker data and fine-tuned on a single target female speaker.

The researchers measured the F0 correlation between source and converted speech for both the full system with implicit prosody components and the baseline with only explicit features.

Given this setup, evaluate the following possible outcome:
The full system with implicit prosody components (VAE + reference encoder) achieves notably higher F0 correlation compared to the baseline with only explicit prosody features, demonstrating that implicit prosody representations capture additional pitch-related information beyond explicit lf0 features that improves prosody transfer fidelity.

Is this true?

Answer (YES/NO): YES